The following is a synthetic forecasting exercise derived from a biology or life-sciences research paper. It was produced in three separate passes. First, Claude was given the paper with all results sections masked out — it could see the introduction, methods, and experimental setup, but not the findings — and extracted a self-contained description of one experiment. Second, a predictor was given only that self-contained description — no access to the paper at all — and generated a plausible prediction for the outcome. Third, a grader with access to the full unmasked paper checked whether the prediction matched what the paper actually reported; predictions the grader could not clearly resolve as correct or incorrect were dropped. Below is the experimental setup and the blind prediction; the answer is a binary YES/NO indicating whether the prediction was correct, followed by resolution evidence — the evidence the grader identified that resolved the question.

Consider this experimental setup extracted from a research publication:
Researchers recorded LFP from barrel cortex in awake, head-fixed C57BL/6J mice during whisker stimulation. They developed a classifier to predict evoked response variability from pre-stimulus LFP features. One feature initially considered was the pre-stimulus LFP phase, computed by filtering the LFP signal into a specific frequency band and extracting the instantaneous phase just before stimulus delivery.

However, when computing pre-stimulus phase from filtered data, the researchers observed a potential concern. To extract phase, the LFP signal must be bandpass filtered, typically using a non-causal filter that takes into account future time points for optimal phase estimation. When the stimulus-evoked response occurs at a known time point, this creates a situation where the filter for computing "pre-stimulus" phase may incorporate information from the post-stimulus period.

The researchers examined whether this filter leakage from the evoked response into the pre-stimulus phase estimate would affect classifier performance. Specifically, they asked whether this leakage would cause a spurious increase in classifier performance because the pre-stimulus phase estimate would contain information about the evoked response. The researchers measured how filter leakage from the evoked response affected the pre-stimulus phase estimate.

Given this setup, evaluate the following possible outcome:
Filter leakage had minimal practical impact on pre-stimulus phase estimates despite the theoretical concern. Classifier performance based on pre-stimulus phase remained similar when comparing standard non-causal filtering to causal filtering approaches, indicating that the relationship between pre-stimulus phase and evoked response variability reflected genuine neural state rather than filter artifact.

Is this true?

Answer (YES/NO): NO